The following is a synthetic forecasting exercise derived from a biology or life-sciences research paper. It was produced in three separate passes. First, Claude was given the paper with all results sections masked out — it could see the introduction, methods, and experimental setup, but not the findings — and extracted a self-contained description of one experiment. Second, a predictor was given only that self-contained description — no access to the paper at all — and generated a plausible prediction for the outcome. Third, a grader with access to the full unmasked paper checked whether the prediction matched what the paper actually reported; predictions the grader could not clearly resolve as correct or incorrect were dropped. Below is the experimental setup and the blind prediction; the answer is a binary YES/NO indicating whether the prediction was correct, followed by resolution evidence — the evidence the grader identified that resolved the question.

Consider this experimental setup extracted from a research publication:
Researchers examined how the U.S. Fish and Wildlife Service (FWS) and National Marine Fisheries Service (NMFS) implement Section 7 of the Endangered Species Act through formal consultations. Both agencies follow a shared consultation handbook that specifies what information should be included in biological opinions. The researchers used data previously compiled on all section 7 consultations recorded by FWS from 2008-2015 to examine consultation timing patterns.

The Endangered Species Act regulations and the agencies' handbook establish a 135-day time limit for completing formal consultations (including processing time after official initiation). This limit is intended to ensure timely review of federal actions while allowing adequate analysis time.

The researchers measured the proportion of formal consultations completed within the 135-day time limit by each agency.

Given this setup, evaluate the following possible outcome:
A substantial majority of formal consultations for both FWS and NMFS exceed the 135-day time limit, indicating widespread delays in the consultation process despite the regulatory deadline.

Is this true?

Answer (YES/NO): NO